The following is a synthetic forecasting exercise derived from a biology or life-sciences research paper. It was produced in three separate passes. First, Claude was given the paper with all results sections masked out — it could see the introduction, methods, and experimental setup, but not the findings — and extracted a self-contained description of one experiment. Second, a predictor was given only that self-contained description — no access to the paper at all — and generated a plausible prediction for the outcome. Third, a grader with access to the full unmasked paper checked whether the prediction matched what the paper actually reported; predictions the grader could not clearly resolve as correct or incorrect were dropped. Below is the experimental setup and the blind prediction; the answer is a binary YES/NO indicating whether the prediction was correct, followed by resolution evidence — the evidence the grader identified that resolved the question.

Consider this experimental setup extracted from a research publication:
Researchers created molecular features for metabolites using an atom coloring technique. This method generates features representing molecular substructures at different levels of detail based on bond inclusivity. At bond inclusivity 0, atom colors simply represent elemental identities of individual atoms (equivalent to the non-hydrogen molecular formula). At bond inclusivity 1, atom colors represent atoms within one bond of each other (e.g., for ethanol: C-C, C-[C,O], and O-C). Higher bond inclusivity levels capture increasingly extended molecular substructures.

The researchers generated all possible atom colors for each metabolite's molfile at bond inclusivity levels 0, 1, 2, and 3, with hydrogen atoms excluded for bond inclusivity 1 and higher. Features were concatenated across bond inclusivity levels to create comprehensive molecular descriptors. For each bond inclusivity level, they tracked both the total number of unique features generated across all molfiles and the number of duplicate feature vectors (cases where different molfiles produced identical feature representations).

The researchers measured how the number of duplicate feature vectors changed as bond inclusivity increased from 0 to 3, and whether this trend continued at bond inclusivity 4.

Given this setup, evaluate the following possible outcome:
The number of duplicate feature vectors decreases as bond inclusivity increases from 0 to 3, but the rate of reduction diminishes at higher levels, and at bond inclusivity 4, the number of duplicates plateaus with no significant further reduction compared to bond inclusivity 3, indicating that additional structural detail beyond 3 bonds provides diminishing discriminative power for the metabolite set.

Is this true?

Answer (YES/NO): YES